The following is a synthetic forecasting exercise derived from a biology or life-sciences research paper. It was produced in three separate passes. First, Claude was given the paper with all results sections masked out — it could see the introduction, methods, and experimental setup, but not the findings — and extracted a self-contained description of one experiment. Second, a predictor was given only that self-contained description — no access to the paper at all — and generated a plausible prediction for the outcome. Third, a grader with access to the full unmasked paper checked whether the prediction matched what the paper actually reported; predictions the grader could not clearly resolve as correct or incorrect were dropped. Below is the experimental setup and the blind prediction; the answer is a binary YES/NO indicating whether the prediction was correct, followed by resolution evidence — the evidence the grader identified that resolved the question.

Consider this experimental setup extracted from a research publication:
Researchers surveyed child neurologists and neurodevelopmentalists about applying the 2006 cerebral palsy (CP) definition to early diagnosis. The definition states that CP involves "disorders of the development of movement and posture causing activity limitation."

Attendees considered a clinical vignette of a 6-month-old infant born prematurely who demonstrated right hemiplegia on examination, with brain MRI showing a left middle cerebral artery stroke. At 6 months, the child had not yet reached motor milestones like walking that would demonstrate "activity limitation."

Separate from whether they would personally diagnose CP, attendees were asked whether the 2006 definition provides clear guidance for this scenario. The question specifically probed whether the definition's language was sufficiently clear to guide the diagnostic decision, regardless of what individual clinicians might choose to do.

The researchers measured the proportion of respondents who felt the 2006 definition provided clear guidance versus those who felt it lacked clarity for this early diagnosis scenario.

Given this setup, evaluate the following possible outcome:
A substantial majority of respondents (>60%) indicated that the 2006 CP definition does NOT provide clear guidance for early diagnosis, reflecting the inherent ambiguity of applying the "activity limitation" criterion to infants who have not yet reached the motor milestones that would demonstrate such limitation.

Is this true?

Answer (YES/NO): NO